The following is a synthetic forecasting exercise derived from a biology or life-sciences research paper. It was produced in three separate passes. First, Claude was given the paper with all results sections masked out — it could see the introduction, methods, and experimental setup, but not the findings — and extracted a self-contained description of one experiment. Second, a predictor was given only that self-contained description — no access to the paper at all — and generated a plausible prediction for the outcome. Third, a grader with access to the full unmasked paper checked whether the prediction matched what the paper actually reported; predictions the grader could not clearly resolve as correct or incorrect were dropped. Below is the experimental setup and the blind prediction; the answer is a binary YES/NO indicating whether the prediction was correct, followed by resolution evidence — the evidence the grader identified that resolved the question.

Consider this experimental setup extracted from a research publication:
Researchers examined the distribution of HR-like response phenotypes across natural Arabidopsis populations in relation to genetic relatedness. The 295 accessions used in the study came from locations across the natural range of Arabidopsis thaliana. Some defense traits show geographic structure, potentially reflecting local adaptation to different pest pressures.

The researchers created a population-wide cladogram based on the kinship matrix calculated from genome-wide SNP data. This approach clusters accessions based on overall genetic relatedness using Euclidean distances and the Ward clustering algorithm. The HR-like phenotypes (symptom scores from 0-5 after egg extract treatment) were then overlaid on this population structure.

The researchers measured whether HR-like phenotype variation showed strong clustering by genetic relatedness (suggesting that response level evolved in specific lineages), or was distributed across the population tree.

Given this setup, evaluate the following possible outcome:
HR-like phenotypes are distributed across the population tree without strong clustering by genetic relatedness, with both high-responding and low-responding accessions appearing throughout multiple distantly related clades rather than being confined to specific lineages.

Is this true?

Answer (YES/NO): YES